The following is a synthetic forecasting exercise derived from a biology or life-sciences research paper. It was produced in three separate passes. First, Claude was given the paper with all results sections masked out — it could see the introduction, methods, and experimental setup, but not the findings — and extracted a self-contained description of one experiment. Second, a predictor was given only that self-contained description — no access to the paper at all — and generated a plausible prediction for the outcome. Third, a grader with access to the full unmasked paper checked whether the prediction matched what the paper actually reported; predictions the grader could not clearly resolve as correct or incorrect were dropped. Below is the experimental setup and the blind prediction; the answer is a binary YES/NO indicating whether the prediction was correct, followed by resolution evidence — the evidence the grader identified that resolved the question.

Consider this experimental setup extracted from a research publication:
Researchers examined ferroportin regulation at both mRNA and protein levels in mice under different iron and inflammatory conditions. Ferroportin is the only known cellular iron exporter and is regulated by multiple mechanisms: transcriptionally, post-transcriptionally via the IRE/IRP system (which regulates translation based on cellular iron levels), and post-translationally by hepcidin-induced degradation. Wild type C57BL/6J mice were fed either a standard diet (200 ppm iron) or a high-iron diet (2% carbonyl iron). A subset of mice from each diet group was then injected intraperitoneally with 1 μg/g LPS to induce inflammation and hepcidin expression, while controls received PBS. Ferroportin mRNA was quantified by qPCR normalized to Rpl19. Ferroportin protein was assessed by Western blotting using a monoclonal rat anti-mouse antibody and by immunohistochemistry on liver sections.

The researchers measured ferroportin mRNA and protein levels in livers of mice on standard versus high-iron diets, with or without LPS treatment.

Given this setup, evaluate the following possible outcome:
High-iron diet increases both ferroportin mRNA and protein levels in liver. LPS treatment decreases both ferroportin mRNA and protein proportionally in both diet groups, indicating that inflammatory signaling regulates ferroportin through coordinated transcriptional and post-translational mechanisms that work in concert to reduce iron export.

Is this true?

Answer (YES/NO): NO